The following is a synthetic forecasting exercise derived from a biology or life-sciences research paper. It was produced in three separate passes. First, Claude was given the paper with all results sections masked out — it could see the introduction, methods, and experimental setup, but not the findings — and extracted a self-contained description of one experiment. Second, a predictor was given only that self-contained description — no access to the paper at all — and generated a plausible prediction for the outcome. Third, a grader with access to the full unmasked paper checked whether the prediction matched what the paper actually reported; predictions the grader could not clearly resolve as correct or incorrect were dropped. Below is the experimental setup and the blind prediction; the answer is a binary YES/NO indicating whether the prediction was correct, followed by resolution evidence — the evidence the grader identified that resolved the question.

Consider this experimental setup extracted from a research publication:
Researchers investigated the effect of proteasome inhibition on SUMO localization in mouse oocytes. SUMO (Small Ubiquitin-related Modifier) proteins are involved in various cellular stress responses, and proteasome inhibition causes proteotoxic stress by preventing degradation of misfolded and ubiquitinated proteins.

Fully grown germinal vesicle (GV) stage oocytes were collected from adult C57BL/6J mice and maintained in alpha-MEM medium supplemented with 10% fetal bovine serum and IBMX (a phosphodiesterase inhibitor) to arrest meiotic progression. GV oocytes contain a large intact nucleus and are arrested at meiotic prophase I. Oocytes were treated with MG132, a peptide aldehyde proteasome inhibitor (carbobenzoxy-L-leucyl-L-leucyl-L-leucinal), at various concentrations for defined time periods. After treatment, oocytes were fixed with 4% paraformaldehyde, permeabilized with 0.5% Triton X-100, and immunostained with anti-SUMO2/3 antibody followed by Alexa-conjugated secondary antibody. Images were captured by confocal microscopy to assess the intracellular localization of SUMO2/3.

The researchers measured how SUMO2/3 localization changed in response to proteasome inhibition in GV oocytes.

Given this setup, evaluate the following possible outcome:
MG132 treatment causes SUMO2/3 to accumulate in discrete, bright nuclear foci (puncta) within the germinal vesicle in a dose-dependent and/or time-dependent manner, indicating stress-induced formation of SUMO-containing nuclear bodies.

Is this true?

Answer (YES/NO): NO